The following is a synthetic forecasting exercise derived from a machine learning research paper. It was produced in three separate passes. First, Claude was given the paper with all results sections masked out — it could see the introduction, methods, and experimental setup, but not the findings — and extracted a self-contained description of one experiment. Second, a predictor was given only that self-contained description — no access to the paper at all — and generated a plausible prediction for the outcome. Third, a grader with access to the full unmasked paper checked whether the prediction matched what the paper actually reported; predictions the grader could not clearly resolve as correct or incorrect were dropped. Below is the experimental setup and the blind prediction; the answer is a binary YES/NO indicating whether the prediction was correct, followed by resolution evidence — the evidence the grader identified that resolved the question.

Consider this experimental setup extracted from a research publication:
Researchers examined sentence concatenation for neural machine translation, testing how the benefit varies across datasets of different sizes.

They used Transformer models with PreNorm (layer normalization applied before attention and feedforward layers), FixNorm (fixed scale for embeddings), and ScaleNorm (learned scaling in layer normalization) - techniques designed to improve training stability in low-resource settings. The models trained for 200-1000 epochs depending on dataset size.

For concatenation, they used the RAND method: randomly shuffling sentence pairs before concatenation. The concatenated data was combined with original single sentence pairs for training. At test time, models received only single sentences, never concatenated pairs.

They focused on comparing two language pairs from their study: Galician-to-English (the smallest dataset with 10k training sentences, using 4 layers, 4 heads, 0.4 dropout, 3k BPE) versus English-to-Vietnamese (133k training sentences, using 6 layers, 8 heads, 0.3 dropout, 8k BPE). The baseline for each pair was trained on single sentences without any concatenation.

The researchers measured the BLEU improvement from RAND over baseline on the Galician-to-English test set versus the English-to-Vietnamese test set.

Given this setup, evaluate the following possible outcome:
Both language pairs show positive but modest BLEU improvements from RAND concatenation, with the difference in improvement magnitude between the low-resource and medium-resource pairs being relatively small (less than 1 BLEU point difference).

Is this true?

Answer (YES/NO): NO